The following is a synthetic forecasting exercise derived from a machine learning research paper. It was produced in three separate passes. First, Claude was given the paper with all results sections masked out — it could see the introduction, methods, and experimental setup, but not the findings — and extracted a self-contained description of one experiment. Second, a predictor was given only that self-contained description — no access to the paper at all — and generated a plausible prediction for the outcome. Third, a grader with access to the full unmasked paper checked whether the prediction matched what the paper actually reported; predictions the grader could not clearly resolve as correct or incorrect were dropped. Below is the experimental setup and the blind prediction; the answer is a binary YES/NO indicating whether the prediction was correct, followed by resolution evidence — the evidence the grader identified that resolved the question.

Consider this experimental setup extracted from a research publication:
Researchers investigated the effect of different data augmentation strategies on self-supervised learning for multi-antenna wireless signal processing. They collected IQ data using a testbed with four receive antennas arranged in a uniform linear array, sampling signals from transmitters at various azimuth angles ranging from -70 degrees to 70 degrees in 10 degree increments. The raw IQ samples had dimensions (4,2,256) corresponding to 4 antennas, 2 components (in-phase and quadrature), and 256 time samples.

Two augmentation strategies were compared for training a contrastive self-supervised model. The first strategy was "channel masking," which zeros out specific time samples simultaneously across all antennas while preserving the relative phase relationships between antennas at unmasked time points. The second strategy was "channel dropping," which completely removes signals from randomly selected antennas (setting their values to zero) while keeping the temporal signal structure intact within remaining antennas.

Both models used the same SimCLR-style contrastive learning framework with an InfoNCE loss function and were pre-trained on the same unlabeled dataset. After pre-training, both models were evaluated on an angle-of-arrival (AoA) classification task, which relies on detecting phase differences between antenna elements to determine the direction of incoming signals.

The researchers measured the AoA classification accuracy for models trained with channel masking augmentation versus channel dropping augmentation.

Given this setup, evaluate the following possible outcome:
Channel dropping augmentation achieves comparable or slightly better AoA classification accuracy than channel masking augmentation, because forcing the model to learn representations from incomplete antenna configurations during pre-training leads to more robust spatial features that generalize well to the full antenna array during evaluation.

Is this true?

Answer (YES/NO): NO